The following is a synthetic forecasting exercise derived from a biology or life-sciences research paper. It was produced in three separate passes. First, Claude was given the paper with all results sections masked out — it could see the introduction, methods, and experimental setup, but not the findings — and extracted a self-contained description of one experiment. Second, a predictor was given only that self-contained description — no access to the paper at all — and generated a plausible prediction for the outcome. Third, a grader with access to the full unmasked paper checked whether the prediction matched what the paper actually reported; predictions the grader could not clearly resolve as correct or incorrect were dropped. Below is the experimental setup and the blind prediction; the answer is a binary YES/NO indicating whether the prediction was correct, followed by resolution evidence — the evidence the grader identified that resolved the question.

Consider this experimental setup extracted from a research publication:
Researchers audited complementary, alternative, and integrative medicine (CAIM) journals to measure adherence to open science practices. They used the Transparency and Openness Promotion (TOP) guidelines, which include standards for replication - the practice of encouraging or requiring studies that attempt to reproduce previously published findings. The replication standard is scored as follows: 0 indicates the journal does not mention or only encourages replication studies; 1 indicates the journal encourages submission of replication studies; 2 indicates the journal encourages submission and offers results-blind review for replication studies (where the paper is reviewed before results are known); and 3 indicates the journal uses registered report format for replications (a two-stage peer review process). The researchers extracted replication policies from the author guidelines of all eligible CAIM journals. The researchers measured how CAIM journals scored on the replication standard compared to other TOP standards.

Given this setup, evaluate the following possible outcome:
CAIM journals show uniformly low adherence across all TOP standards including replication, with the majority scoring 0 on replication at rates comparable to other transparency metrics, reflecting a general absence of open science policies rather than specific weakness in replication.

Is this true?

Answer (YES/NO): NO